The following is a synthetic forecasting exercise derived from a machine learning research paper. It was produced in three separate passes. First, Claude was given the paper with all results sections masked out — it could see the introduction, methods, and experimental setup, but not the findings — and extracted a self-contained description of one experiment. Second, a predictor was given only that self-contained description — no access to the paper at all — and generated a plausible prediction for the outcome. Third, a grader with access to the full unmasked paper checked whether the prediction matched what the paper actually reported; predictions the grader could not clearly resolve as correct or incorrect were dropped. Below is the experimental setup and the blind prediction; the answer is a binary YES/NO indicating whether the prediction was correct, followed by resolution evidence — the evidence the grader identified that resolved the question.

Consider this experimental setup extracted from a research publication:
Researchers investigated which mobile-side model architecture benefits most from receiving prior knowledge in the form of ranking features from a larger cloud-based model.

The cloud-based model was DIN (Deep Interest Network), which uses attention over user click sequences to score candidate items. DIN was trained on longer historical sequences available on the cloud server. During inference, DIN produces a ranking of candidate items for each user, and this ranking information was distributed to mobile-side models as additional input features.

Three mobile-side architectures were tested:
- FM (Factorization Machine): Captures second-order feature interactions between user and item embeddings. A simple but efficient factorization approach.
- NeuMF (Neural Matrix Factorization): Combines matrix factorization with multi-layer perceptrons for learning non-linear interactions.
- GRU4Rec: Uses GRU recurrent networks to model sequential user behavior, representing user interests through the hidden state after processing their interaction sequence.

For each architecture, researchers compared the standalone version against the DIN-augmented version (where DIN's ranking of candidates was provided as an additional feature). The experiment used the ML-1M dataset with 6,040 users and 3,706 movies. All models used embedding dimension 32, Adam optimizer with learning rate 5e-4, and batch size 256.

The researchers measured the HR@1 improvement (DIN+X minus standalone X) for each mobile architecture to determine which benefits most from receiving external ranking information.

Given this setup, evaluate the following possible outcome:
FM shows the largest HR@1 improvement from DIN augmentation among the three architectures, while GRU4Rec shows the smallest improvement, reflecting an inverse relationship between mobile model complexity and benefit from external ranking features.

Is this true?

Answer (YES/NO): NO